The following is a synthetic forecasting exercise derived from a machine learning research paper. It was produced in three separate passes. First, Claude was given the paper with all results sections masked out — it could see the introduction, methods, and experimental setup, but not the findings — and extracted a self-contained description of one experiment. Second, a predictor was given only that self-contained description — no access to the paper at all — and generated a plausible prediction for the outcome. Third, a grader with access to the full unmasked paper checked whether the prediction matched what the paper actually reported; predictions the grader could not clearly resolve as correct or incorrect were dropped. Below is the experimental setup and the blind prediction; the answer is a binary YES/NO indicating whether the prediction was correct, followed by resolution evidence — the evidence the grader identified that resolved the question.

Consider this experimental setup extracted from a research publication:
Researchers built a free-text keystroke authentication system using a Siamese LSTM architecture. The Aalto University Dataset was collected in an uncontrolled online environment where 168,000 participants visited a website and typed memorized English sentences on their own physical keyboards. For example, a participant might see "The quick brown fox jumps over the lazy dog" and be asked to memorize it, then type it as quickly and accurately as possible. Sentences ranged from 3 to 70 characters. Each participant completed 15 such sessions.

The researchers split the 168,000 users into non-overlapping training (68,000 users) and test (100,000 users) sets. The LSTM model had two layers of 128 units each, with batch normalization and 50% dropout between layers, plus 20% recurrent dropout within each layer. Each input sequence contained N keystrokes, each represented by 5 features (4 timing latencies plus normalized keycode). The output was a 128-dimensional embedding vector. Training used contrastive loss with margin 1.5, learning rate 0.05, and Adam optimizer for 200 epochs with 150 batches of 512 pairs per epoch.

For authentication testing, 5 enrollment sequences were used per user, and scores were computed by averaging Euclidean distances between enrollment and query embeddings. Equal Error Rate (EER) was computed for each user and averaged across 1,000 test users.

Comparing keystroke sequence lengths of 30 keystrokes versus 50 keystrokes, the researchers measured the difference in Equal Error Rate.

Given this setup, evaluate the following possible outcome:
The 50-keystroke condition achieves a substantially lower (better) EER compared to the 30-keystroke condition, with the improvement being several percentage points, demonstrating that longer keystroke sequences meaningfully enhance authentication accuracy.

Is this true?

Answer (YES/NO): NO